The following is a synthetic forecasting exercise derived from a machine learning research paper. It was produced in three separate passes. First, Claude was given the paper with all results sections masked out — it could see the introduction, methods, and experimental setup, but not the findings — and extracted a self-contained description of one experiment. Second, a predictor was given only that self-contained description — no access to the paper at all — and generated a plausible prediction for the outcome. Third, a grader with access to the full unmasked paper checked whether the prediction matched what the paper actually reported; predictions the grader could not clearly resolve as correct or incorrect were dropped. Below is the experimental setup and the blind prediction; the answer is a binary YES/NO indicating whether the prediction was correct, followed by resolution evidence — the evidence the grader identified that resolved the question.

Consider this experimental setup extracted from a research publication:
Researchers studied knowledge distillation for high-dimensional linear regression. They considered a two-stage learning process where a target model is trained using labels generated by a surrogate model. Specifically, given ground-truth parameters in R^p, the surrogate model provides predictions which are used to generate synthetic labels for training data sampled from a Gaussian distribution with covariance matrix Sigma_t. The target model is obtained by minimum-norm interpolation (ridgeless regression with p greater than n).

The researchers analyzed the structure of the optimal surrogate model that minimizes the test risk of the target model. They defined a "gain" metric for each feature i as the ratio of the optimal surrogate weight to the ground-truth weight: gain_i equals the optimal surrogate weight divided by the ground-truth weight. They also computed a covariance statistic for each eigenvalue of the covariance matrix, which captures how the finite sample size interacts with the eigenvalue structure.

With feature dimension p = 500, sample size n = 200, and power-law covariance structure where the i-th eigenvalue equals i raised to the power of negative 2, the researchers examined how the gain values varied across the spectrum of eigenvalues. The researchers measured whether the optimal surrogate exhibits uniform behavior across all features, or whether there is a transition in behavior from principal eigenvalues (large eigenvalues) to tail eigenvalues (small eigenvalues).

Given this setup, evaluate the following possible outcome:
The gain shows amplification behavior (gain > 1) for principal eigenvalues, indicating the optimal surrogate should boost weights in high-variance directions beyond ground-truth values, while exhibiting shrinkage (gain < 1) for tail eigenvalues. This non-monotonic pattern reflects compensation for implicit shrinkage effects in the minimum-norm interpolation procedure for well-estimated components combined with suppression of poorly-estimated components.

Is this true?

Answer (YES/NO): YES